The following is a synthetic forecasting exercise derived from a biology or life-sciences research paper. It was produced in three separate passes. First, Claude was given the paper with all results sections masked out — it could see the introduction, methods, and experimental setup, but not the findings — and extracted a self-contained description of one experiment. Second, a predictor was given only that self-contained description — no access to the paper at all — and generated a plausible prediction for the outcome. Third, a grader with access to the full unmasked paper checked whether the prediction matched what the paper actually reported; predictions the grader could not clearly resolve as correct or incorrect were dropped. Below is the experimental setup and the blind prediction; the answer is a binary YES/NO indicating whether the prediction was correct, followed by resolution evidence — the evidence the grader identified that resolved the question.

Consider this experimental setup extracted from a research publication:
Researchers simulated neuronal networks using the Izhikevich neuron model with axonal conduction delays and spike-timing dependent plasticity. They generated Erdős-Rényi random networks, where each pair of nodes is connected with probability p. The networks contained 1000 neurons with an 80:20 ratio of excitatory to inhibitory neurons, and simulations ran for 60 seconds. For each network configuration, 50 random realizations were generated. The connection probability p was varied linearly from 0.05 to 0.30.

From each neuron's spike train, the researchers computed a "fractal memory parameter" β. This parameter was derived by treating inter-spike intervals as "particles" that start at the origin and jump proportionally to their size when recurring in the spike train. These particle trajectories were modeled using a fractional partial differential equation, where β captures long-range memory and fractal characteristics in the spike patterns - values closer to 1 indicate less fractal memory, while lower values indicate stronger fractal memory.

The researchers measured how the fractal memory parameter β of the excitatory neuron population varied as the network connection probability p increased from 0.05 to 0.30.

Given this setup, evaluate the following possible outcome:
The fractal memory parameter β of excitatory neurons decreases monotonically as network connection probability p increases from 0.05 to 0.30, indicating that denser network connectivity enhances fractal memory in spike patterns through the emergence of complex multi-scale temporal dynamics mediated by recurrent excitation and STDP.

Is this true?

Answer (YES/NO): NO